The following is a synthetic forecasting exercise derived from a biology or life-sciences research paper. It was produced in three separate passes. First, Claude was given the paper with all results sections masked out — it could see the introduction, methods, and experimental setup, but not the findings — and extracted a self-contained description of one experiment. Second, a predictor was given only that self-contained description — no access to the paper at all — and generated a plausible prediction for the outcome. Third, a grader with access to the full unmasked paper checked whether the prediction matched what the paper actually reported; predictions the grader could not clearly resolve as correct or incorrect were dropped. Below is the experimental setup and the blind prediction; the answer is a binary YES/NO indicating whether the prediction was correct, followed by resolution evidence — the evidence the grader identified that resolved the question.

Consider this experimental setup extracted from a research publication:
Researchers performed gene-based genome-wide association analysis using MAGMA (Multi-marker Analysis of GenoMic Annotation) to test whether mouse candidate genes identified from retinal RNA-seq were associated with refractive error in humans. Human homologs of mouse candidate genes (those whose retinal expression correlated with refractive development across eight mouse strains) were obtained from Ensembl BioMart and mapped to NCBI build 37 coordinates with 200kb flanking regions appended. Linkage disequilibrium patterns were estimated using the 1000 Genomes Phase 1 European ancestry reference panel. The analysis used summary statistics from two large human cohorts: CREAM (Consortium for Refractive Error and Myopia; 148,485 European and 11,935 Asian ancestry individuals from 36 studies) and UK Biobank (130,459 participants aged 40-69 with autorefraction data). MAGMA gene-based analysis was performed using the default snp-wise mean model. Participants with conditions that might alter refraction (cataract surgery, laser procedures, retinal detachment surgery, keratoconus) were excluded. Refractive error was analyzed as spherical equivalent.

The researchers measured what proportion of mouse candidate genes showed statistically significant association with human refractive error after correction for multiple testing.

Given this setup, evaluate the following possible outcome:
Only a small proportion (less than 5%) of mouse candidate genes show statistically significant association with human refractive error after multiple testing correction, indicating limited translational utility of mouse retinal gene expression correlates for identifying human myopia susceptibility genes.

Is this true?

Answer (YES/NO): NO